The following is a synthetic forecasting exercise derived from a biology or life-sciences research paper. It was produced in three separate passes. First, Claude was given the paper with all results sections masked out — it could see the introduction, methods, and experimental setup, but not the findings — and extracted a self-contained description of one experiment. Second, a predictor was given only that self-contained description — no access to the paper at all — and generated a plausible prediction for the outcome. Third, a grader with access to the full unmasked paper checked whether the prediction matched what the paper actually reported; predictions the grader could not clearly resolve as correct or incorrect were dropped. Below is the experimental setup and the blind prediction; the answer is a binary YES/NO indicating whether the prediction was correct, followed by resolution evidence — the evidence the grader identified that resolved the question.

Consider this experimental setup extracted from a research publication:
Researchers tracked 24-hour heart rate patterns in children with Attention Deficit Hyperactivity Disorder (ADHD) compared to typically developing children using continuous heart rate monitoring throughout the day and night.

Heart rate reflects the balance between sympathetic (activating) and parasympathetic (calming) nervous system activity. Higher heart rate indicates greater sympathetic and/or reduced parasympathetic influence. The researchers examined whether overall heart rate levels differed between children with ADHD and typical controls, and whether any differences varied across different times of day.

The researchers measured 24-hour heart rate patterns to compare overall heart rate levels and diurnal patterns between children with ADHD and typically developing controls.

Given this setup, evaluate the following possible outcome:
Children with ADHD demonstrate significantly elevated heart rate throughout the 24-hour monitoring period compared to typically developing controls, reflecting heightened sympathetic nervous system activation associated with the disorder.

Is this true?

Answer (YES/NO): YES